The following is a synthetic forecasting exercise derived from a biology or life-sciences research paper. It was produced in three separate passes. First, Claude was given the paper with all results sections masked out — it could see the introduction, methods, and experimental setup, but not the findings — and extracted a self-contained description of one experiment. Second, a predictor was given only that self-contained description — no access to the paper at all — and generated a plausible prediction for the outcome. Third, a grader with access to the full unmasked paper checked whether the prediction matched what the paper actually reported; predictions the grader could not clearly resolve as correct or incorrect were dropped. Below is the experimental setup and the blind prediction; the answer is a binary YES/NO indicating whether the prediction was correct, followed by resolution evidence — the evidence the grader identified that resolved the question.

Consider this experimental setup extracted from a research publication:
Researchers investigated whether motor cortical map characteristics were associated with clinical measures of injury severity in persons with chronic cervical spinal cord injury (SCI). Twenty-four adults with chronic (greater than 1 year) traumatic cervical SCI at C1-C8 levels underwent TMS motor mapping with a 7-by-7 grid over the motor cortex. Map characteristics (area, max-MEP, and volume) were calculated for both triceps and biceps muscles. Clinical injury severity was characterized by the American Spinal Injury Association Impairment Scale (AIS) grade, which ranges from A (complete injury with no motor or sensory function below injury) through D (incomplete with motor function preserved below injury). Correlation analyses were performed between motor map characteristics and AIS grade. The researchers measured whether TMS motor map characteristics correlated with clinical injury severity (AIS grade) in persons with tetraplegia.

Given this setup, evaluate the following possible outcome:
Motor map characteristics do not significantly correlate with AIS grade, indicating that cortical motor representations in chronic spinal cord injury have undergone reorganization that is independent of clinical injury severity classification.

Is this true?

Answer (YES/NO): YES